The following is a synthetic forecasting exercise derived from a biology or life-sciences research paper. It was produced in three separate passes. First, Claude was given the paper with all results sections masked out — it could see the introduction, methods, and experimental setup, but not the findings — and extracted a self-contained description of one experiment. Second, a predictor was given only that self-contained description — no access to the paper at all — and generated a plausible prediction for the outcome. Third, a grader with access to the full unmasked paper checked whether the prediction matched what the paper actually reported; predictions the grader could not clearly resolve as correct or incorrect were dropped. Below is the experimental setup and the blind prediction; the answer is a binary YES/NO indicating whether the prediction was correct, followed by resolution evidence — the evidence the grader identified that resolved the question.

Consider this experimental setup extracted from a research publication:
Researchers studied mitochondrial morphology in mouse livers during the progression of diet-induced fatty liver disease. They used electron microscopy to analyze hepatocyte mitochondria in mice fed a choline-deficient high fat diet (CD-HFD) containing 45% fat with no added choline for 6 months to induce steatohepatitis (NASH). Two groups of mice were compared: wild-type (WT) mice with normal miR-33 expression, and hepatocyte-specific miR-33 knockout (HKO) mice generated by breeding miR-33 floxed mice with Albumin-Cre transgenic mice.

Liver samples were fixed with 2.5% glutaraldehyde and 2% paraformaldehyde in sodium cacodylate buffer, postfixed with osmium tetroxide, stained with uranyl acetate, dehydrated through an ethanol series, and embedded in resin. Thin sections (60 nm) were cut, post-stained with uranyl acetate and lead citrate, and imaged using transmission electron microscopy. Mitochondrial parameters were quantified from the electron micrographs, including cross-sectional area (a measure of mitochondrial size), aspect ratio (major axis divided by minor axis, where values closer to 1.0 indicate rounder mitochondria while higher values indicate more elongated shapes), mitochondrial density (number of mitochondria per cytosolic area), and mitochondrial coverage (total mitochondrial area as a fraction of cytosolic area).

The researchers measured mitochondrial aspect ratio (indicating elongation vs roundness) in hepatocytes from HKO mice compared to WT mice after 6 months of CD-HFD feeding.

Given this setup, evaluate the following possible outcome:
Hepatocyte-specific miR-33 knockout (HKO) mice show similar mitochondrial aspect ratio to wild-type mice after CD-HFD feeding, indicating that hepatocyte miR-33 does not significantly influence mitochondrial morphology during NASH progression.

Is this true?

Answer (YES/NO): NO